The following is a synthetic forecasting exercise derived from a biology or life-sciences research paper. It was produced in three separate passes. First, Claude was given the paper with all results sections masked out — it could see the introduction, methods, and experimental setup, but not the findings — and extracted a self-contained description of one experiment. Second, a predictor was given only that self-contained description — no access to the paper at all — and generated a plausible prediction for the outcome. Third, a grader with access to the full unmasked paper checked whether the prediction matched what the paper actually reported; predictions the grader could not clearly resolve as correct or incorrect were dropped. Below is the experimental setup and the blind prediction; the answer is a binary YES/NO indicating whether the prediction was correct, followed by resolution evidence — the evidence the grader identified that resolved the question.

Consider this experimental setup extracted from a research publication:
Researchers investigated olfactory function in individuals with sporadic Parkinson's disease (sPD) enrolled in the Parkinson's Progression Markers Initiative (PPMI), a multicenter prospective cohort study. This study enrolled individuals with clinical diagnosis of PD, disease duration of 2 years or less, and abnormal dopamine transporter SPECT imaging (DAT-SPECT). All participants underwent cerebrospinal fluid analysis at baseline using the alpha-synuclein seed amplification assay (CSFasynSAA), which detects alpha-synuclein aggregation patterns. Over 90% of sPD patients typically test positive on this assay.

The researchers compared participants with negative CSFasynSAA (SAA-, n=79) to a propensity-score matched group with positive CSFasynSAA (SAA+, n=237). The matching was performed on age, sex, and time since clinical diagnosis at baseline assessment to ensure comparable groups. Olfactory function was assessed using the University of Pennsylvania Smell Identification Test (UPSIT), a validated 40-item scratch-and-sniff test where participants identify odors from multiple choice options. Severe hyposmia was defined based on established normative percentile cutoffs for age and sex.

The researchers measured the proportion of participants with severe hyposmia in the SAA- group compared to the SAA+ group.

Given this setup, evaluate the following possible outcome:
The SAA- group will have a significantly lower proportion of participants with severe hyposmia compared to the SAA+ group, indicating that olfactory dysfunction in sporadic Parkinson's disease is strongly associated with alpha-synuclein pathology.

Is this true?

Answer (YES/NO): YES